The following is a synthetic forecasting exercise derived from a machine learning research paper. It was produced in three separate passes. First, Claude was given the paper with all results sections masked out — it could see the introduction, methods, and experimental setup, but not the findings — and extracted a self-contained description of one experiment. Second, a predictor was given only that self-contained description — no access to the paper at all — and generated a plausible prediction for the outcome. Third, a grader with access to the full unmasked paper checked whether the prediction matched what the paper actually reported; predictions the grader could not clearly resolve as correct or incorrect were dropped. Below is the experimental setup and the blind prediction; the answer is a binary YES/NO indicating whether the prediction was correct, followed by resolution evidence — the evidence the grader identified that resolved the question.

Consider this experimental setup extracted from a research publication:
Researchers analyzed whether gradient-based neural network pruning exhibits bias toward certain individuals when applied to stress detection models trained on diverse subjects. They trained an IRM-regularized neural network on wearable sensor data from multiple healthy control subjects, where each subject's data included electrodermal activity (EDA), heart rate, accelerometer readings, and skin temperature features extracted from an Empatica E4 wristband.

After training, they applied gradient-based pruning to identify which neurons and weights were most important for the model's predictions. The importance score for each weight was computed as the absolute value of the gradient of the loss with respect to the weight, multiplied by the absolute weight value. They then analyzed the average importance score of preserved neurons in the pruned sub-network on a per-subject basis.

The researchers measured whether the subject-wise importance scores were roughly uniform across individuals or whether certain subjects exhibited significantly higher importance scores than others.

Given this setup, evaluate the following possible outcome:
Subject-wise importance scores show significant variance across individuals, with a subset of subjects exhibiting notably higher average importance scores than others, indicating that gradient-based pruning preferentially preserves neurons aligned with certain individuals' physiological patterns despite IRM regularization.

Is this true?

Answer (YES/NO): YES